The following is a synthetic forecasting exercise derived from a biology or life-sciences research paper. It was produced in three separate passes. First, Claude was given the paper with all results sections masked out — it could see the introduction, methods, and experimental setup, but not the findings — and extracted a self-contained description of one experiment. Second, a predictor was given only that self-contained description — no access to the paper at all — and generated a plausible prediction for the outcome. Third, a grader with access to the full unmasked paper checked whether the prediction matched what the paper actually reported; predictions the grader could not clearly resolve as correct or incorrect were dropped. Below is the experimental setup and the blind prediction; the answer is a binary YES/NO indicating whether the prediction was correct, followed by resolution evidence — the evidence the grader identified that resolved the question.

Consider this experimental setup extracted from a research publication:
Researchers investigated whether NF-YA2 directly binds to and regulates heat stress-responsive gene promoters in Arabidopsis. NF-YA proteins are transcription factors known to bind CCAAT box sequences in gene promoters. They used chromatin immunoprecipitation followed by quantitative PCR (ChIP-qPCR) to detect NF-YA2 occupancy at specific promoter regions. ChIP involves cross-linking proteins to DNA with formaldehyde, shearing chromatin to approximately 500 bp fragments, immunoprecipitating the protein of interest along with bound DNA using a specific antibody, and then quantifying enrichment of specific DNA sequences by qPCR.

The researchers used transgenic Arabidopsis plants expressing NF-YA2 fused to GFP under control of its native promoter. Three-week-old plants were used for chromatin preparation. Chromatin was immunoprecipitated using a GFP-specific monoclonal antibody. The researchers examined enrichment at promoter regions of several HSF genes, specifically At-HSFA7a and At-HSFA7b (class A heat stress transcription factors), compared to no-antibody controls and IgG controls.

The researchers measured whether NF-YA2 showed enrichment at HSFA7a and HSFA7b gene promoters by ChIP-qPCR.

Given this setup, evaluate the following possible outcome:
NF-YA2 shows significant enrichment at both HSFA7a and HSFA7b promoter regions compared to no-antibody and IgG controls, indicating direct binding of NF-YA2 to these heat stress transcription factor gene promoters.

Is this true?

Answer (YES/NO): NO